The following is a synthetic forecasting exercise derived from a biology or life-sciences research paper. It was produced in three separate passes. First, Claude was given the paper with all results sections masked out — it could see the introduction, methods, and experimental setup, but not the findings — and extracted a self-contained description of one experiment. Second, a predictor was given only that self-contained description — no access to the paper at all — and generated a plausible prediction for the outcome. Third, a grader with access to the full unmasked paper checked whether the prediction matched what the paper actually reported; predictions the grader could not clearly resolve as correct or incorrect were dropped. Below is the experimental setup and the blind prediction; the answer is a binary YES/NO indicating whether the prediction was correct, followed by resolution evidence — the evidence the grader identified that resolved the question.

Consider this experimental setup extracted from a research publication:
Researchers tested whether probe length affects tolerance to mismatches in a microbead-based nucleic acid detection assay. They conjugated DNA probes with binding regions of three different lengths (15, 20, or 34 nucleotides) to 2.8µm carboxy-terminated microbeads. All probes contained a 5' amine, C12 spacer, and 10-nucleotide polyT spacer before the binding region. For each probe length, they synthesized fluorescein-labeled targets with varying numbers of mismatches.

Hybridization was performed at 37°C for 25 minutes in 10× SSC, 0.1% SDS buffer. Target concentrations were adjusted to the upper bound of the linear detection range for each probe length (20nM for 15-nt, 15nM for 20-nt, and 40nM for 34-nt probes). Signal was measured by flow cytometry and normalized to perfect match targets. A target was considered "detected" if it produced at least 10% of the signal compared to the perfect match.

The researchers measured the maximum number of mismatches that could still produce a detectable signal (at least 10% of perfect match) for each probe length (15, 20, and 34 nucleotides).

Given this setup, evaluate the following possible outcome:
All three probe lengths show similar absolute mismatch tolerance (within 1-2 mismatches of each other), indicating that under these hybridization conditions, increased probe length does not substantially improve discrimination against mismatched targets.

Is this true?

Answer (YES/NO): NO